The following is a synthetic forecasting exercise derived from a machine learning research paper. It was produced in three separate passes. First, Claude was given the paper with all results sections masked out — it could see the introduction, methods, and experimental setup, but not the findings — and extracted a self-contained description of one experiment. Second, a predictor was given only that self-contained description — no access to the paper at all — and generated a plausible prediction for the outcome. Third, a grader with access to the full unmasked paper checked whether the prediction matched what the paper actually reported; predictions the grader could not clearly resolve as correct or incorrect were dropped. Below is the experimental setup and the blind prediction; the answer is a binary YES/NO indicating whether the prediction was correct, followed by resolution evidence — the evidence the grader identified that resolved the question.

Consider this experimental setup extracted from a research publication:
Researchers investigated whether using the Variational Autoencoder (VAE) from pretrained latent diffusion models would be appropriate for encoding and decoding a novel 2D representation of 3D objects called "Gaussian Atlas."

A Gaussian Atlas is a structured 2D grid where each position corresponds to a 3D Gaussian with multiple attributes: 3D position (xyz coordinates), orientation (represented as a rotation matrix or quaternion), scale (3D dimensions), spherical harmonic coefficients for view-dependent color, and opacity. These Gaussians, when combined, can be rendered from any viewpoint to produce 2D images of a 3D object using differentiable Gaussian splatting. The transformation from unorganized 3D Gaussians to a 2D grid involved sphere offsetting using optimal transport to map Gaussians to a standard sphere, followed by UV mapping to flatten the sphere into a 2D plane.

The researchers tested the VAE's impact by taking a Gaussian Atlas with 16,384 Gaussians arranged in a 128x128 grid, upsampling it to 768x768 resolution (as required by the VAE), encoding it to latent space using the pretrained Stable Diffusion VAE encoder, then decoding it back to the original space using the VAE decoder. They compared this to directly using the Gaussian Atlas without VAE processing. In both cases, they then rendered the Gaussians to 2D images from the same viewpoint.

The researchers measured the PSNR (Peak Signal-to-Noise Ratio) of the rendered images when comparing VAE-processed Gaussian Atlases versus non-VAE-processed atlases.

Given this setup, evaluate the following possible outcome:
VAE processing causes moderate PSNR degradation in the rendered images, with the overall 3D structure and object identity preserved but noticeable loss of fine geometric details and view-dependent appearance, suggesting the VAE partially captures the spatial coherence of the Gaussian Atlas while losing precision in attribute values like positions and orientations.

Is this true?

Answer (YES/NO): NO